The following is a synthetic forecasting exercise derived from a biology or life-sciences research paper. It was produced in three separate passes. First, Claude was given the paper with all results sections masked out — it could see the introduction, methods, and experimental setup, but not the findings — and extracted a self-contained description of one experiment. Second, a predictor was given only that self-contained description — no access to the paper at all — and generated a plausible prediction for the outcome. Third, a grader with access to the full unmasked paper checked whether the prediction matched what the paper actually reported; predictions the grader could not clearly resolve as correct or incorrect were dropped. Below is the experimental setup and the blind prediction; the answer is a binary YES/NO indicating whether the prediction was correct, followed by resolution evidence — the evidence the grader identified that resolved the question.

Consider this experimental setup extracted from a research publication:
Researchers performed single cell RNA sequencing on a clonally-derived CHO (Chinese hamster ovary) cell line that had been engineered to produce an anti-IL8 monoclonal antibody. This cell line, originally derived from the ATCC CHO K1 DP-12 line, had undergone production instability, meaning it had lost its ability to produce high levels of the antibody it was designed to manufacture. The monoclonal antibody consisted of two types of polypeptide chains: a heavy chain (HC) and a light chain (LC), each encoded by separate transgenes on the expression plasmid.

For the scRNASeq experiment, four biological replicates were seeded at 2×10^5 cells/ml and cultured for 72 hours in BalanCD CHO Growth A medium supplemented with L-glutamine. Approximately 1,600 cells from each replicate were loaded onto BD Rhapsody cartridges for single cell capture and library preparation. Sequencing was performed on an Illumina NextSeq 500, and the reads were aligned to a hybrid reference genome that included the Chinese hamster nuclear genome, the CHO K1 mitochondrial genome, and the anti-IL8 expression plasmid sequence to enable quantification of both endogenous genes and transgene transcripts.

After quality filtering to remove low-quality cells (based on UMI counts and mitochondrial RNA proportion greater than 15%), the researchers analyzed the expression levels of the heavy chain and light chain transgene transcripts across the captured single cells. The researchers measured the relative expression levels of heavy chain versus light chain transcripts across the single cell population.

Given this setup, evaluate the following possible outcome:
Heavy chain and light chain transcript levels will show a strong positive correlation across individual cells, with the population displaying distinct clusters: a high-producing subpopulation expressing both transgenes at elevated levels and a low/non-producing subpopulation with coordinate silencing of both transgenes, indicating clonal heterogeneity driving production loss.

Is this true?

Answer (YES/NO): NO